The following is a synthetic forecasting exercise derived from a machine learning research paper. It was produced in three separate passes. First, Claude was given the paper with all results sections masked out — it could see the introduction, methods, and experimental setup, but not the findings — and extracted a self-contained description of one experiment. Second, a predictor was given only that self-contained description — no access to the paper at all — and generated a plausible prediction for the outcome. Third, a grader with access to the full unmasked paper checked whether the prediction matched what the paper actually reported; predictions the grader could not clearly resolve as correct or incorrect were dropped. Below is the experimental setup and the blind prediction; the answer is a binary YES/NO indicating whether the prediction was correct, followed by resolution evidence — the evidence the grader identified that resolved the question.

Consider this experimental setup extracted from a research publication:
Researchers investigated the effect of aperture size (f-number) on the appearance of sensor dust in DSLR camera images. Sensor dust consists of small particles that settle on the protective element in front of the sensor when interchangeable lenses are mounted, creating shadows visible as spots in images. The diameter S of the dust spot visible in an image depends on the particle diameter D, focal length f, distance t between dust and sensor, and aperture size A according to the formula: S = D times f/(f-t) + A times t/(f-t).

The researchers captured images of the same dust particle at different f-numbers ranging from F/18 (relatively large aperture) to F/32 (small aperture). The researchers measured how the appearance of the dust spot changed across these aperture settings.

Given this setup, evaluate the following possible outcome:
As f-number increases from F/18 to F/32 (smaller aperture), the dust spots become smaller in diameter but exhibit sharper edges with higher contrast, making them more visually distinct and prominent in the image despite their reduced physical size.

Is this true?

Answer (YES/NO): YES